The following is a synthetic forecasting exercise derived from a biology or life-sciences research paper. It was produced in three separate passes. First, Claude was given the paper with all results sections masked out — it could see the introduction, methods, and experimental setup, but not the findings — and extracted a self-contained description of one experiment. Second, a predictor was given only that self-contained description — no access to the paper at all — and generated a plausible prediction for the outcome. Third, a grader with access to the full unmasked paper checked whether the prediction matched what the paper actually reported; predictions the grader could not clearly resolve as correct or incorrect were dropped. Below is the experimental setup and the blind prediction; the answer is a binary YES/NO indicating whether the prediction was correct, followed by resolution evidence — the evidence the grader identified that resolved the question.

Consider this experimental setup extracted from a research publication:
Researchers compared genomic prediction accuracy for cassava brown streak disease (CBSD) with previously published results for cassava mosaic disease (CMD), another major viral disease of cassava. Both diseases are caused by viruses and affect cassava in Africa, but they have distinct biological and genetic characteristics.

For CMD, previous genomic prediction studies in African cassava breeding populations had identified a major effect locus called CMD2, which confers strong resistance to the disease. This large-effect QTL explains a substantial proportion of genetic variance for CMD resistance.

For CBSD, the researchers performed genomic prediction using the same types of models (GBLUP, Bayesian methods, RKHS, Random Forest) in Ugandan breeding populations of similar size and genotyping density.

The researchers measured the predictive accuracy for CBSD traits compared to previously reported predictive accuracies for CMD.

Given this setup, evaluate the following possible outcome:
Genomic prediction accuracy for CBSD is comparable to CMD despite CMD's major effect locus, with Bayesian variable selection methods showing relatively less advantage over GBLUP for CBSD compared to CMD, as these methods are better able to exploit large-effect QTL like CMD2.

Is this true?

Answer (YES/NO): NO